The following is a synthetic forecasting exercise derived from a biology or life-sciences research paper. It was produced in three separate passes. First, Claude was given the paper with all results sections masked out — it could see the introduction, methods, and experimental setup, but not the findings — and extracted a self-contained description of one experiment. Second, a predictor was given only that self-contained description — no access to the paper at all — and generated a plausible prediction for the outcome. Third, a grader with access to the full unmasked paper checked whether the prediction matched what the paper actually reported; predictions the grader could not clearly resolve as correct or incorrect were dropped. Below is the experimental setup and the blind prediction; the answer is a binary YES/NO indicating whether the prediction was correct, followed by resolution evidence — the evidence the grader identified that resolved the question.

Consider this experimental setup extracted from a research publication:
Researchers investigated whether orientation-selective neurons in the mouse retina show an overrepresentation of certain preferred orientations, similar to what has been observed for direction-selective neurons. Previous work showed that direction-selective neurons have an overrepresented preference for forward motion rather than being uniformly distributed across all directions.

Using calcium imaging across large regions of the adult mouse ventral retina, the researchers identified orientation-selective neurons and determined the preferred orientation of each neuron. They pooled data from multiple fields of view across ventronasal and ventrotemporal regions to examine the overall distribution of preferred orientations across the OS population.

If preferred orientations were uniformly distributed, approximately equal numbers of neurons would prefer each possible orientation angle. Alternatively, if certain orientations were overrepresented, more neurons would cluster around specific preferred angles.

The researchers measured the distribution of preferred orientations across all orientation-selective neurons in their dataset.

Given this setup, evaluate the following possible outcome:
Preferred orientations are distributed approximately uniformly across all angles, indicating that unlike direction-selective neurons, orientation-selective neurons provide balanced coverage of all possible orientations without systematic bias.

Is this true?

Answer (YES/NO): NO